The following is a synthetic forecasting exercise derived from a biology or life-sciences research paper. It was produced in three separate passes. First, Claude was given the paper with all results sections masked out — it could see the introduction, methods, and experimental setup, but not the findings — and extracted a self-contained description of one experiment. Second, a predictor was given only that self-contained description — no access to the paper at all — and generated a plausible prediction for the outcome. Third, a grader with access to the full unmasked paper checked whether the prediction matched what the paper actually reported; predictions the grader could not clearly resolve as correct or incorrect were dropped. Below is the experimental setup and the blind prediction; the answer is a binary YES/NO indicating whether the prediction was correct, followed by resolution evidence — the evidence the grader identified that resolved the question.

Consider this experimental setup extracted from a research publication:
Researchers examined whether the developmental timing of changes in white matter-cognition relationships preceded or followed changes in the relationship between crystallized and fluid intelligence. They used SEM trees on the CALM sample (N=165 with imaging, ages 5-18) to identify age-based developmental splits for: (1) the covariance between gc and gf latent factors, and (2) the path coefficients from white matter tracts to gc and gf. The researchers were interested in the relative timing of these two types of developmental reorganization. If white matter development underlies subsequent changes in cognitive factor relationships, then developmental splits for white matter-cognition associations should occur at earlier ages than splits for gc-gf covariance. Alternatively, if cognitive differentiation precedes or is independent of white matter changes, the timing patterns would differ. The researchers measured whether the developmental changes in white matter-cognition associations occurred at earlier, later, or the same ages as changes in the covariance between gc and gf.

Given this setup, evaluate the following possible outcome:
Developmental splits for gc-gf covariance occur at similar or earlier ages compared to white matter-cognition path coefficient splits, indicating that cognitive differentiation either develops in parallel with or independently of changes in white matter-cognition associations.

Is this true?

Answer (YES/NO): NO